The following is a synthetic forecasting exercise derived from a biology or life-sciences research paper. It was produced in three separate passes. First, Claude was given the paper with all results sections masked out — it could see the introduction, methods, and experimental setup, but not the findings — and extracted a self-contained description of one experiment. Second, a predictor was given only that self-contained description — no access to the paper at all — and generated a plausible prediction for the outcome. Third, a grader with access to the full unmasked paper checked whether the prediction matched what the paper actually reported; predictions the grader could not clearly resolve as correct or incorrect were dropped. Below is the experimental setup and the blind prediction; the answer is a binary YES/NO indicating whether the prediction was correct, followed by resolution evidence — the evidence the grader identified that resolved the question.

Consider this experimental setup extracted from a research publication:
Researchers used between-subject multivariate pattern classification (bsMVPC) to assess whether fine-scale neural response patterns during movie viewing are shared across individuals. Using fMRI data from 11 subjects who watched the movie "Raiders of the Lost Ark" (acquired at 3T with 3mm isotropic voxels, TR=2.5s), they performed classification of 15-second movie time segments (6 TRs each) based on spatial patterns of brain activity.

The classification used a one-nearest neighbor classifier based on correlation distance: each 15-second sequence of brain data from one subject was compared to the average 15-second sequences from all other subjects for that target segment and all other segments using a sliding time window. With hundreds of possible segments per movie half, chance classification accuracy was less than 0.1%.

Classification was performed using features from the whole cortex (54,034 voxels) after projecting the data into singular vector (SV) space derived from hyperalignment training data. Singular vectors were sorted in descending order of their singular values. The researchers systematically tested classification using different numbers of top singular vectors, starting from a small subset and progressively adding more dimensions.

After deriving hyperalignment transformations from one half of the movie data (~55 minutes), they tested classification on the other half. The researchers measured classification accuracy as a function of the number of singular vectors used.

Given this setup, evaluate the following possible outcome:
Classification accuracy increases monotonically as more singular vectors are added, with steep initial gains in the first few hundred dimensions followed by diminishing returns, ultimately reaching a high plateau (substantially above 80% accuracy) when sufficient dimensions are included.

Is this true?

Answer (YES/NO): NO